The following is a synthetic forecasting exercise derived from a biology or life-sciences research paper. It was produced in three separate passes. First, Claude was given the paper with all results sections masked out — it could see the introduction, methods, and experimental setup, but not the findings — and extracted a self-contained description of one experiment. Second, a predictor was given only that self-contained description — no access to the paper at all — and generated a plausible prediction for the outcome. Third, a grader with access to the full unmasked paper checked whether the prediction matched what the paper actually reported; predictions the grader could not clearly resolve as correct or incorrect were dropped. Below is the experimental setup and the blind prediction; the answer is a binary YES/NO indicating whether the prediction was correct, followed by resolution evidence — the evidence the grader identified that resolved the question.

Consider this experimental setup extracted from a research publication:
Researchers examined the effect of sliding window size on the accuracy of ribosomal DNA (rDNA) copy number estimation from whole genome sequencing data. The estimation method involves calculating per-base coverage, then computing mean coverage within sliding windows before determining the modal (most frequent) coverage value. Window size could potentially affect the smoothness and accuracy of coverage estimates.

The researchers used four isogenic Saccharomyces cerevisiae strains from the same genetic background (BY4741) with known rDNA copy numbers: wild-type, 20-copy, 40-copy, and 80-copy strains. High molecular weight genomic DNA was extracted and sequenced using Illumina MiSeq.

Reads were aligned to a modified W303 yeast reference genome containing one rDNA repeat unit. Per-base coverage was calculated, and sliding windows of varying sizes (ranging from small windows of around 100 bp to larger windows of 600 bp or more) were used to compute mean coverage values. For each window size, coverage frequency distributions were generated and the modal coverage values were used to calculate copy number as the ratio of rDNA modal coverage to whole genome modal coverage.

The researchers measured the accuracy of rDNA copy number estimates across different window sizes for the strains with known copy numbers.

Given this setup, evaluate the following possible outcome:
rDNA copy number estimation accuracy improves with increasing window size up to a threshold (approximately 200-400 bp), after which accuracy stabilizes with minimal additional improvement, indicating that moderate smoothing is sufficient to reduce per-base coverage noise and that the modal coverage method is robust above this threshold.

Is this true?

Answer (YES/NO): NO